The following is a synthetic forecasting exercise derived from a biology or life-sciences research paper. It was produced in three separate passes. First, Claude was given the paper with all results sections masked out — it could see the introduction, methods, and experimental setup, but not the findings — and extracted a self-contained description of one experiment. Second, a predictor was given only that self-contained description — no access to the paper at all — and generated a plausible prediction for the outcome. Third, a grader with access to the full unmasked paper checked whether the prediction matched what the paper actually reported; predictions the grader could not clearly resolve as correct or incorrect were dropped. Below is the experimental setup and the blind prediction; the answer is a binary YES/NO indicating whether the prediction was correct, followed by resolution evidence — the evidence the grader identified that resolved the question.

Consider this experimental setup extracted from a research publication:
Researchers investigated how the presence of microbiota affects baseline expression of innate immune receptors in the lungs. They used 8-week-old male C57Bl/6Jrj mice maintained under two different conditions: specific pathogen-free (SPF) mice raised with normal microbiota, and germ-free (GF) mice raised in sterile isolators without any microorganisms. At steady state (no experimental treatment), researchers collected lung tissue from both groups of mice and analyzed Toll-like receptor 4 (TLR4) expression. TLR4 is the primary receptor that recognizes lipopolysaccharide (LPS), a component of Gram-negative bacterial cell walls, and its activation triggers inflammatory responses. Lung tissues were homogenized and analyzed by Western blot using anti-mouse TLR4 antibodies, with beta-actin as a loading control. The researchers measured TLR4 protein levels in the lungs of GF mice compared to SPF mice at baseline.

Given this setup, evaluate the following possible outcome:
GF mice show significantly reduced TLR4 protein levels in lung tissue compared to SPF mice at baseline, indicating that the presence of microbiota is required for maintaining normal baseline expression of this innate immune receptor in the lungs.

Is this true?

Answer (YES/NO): NO